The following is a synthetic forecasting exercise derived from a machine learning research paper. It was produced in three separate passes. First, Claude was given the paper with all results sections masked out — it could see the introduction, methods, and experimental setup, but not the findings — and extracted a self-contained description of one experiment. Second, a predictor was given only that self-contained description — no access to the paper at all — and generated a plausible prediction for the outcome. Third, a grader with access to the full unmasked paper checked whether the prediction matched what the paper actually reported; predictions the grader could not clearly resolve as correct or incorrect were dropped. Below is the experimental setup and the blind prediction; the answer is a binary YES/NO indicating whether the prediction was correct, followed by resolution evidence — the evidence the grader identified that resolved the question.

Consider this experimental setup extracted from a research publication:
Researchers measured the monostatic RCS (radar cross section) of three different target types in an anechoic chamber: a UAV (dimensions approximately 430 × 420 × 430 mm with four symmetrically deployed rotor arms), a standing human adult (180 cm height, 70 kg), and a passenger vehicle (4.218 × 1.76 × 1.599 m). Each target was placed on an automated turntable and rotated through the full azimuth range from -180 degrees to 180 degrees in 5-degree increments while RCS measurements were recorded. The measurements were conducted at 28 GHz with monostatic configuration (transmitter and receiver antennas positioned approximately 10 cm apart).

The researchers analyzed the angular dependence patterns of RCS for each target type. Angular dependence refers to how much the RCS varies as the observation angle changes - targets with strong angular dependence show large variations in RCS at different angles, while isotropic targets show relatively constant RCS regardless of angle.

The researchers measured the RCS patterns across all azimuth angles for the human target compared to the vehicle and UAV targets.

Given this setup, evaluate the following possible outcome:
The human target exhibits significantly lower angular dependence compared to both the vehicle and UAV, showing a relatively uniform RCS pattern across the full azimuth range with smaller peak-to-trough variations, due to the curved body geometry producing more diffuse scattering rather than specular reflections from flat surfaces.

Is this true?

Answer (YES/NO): YES